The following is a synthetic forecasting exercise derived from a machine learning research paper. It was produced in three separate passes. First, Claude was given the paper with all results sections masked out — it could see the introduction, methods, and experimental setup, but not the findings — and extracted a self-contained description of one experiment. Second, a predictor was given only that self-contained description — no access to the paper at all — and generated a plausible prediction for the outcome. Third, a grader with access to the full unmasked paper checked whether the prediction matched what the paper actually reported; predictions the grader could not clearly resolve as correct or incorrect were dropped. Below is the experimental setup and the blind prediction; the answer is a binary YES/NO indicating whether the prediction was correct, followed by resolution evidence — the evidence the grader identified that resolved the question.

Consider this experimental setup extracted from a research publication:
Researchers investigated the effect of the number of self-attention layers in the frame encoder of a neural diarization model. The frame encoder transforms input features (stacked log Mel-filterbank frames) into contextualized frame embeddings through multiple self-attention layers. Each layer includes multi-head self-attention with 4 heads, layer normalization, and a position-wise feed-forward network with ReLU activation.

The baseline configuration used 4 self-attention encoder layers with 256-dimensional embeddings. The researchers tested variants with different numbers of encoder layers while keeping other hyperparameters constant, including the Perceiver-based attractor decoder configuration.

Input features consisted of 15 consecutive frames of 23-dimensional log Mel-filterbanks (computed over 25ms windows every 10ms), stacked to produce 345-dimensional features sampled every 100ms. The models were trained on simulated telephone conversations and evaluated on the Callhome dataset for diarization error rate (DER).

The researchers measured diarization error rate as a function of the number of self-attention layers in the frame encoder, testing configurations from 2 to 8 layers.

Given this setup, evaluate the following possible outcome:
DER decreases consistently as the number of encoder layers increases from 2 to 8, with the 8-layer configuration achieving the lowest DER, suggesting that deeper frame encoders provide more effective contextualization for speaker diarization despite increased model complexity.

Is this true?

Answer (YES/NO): NO